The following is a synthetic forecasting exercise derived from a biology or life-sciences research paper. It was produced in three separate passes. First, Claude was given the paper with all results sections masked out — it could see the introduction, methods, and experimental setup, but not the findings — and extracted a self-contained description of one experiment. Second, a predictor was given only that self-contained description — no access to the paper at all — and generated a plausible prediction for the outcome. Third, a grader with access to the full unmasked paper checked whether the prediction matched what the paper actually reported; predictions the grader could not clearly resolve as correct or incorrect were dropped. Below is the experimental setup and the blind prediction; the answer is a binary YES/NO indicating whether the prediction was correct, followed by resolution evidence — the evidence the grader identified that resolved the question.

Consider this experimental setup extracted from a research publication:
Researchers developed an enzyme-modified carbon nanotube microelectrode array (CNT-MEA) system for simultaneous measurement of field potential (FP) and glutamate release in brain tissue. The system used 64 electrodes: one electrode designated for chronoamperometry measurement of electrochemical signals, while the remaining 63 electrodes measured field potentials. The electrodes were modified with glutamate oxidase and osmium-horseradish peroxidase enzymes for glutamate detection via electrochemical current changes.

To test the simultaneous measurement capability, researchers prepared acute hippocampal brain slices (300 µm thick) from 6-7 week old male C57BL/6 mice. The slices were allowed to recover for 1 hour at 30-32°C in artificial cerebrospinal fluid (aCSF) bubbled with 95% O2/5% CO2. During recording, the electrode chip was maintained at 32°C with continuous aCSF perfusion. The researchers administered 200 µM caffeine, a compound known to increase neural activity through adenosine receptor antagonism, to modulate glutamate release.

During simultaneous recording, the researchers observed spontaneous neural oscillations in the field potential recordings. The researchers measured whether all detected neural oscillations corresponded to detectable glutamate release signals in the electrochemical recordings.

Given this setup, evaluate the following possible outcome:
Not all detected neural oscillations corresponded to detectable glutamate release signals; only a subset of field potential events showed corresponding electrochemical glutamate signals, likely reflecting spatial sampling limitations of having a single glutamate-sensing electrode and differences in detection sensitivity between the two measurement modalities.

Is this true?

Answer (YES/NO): NO